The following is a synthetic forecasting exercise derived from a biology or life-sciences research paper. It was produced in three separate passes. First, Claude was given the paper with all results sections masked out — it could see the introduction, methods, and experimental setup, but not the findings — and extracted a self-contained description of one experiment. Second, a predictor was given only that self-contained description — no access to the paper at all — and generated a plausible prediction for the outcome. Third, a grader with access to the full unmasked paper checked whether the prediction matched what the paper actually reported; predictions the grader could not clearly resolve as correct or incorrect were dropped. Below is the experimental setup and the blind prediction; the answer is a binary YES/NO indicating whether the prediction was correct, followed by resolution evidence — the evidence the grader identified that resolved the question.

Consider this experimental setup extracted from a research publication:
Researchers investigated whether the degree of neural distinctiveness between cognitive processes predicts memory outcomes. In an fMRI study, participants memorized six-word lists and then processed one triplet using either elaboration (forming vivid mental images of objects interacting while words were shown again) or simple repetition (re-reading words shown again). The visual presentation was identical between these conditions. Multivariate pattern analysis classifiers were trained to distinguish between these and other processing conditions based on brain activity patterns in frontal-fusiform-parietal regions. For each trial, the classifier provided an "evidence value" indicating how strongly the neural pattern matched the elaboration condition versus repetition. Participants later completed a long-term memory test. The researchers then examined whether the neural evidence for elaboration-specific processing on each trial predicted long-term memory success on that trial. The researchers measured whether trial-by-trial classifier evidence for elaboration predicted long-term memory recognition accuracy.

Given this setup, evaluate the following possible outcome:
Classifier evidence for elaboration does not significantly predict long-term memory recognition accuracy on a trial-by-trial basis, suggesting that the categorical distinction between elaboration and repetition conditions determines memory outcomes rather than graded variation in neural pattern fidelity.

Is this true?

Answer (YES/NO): NO